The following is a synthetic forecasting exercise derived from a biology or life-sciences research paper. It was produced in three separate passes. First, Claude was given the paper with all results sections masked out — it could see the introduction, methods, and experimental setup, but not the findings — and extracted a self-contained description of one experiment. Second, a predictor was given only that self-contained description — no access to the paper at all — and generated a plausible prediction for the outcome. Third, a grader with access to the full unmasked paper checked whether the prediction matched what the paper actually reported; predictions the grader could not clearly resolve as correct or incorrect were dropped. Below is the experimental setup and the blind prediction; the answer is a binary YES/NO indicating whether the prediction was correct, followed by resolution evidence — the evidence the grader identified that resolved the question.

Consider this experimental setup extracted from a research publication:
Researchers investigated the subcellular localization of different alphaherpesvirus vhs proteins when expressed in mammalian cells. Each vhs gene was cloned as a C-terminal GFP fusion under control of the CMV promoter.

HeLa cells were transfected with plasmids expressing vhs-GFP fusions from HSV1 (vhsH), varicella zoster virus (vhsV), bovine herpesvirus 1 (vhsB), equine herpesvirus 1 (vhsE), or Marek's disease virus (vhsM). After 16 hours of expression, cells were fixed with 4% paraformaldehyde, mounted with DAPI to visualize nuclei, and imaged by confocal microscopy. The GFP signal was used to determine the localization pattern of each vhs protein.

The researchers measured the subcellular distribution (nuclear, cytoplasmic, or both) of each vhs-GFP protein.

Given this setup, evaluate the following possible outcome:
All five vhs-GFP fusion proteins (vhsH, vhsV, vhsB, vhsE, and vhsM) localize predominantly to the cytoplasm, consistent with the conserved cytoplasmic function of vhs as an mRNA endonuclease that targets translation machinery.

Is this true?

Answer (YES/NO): YES